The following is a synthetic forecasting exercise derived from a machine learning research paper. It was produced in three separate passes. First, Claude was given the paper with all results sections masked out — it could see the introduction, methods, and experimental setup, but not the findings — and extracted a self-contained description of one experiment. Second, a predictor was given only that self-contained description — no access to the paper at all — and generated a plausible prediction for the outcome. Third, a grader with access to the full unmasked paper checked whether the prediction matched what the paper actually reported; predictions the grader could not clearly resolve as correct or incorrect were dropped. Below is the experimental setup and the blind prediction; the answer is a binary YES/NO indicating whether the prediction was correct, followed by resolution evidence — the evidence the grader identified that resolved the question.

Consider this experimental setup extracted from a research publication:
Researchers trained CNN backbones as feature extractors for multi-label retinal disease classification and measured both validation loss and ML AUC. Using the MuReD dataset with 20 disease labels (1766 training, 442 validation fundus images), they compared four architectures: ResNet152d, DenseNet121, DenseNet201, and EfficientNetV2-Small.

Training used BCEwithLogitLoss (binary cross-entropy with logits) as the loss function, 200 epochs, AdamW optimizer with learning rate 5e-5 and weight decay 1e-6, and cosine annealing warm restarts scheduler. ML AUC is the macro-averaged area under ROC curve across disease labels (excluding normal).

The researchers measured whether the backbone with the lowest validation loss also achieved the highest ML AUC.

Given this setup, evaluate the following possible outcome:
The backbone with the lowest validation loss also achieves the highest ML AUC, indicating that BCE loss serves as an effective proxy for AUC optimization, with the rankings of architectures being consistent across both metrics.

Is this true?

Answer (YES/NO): YES